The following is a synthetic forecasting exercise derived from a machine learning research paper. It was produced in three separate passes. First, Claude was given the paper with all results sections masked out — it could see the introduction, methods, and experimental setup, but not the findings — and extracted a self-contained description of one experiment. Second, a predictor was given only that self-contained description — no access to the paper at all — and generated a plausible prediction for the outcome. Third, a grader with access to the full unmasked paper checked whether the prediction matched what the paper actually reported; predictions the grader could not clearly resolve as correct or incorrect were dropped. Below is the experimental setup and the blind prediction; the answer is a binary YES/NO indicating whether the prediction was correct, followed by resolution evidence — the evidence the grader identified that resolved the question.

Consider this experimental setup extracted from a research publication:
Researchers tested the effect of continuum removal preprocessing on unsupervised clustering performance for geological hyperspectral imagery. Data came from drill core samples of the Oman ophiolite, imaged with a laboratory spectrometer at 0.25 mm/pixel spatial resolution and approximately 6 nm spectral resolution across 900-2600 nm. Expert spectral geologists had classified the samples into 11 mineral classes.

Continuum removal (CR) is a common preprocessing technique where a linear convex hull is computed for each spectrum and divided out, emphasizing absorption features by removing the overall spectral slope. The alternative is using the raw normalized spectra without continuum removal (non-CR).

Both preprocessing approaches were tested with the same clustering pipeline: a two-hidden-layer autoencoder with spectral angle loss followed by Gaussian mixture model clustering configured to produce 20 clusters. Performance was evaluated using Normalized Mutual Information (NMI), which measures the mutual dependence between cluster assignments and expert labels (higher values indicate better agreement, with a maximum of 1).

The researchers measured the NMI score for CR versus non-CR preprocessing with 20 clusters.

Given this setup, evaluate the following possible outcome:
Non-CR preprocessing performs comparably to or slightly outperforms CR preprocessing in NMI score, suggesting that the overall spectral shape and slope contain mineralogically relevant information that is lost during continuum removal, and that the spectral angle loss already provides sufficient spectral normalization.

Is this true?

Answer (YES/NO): NO